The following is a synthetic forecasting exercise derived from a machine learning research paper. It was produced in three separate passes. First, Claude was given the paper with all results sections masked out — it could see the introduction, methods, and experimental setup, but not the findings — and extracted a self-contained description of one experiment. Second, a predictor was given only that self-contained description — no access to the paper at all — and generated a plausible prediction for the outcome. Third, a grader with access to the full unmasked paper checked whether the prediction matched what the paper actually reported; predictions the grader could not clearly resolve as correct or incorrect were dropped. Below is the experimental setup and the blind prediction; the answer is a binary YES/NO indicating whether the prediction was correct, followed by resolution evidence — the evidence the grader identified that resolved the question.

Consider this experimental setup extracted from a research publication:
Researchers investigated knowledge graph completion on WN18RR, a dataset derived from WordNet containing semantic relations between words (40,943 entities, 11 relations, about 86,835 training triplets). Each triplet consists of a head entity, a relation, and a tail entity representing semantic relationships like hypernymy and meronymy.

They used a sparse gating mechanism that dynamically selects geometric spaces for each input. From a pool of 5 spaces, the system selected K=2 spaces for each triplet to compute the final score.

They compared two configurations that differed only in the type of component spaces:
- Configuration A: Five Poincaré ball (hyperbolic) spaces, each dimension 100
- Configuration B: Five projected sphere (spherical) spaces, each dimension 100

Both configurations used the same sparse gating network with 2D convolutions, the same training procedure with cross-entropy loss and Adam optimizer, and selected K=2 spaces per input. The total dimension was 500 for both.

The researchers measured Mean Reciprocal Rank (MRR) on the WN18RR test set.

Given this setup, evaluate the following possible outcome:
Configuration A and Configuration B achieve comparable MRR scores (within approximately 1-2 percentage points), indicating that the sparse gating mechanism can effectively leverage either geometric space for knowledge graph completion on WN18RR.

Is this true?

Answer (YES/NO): YES